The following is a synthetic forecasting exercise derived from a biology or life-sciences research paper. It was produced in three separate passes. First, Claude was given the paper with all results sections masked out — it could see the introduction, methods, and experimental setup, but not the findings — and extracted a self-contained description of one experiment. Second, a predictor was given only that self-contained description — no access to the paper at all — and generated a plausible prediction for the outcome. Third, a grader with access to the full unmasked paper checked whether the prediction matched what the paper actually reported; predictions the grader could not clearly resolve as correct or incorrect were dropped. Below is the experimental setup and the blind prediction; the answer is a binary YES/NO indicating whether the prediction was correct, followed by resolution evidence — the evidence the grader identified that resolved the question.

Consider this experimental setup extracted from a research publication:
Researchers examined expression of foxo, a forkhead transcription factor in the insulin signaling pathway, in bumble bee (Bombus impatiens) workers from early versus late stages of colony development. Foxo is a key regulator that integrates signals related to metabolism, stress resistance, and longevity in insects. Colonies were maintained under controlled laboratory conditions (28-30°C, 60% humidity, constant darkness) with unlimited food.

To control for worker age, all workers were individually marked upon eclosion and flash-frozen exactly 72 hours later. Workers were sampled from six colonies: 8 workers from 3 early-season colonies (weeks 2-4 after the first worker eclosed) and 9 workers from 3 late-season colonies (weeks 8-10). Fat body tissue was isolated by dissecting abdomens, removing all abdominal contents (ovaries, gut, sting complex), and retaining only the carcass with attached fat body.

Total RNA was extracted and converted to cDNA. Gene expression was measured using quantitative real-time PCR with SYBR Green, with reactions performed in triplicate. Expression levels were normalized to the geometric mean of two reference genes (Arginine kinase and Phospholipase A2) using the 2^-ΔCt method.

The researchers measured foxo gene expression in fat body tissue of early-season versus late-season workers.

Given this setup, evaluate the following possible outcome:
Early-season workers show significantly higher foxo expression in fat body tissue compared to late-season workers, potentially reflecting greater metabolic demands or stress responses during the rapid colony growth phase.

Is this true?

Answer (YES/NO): NO